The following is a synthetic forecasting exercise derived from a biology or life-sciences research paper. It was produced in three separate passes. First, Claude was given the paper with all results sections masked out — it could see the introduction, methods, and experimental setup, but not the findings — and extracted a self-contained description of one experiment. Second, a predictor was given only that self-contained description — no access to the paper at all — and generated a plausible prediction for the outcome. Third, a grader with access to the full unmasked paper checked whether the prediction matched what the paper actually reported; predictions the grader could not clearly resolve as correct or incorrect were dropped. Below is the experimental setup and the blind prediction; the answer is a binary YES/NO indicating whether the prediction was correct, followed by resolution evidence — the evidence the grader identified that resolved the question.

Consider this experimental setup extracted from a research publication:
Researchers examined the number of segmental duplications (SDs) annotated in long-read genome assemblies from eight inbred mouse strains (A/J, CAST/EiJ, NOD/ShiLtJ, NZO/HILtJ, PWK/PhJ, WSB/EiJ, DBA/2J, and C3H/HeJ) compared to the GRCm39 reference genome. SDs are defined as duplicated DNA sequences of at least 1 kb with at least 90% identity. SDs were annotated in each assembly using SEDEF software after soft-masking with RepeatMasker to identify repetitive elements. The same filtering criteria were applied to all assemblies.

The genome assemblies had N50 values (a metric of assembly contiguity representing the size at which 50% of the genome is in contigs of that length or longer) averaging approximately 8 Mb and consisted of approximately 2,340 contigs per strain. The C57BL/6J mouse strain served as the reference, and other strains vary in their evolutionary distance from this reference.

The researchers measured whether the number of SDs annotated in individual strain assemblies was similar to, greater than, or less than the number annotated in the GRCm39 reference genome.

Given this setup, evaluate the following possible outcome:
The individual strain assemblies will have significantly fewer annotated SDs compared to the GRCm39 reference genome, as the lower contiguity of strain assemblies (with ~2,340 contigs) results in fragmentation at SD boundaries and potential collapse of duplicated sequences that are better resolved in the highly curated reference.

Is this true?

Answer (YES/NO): YES